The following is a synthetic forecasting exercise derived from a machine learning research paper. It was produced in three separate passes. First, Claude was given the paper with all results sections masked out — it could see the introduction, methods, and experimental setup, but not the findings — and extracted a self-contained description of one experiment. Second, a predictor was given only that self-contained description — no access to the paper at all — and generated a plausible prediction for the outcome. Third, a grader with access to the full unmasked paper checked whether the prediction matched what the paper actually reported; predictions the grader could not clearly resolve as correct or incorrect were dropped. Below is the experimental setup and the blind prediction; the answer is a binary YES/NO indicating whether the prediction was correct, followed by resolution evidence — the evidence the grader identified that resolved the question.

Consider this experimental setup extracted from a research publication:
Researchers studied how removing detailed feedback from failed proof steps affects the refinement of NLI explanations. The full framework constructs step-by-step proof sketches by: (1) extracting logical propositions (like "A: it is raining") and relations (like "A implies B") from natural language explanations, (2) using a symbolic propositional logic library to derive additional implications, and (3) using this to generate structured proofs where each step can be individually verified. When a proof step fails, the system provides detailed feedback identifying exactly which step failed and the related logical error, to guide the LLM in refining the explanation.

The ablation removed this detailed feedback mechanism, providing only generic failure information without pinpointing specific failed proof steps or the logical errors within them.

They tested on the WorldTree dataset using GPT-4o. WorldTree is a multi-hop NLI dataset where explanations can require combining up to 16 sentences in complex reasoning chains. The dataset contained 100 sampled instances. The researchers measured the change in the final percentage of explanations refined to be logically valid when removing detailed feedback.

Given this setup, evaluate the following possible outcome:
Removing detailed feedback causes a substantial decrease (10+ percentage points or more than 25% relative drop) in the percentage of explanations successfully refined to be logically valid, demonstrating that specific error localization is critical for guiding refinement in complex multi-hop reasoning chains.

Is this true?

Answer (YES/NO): YES